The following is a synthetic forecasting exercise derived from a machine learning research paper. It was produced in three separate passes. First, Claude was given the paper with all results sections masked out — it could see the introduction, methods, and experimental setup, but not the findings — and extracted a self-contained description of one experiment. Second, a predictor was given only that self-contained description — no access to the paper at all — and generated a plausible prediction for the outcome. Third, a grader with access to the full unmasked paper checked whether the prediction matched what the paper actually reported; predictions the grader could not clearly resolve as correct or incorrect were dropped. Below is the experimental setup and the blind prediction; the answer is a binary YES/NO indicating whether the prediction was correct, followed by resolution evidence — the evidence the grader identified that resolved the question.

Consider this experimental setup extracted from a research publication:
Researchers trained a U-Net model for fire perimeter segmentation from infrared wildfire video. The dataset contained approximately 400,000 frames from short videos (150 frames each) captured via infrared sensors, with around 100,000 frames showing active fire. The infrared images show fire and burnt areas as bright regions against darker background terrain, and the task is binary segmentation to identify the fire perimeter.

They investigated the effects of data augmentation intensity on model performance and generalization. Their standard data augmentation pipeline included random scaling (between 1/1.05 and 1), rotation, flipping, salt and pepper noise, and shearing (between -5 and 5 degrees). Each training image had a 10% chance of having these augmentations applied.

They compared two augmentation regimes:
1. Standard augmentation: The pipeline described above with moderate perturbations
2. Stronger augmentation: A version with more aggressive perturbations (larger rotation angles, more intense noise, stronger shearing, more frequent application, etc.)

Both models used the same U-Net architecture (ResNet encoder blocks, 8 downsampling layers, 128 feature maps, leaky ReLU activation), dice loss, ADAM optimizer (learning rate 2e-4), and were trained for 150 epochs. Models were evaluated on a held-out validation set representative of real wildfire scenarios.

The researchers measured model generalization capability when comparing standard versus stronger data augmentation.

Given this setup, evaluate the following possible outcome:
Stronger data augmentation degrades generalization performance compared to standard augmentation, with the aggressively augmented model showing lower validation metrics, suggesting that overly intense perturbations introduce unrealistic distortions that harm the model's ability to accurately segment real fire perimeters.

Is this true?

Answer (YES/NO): YES